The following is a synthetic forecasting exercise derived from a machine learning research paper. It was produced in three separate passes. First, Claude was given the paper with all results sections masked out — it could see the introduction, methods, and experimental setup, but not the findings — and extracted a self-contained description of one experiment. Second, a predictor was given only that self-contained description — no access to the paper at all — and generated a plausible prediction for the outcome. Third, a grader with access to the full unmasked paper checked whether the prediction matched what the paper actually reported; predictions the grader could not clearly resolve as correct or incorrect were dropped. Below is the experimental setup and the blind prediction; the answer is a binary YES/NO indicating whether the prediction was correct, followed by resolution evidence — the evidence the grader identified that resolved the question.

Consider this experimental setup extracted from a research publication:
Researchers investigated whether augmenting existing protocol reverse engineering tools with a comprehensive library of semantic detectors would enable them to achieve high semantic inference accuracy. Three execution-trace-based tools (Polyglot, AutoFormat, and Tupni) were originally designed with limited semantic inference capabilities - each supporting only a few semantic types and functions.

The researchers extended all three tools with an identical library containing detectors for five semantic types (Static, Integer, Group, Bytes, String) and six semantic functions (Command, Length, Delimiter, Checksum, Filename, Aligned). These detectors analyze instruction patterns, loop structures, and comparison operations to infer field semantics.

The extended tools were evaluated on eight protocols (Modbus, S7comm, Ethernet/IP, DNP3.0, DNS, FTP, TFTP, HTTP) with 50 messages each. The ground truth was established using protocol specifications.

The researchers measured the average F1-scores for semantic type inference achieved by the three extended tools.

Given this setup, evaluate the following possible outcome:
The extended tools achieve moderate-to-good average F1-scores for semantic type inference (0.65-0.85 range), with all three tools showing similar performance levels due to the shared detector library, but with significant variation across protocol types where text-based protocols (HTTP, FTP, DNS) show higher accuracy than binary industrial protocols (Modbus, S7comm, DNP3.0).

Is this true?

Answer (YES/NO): NO